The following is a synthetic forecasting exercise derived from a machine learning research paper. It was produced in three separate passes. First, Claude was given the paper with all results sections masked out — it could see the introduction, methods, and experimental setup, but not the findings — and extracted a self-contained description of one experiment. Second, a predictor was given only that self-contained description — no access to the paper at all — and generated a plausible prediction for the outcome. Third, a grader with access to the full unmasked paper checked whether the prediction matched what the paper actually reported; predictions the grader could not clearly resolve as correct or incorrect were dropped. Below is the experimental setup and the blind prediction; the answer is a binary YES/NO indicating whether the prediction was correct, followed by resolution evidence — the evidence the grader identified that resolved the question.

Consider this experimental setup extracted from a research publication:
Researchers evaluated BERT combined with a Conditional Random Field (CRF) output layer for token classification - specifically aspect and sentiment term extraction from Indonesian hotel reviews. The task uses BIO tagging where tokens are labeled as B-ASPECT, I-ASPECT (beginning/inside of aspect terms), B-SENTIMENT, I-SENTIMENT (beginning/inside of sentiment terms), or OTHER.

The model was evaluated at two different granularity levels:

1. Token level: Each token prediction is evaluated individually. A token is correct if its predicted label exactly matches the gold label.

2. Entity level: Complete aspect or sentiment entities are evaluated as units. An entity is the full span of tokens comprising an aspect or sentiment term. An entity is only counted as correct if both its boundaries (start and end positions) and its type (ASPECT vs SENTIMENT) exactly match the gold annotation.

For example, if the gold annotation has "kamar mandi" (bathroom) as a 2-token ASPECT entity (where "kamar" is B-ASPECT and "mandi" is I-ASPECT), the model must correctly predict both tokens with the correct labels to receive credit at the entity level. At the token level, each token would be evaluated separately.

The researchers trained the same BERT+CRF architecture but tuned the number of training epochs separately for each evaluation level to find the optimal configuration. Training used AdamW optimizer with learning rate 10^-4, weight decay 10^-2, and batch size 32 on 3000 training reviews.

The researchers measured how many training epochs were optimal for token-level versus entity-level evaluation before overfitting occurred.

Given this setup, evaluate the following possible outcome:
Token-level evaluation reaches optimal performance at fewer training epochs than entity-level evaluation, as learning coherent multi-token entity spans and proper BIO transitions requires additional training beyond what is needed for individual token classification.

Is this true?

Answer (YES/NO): YES